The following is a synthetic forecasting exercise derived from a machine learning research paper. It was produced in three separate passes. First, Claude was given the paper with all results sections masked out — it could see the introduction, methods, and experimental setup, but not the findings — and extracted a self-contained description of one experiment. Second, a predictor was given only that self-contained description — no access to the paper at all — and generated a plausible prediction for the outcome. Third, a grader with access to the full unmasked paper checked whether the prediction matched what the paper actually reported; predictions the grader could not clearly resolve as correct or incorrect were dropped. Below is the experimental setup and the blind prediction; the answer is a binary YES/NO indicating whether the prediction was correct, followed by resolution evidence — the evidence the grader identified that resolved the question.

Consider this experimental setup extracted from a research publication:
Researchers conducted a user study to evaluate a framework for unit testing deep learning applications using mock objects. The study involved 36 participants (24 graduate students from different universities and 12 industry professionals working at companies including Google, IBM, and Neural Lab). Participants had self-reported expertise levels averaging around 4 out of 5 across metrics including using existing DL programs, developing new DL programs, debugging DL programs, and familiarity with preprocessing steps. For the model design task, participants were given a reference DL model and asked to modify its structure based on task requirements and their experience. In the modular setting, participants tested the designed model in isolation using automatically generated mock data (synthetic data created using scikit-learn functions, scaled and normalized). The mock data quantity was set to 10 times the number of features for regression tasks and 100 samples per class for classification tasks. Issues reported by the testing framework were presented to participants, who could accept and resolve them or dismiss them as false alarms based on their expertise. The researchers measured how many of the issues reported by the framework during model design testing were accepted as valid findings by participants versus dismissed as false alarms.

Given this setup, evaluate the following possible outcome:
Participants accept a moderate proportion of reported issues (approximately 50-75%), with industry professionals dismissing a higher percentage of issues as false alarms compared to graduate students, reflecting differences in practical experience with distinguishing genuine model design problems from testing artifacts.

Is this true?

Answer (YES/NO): NO